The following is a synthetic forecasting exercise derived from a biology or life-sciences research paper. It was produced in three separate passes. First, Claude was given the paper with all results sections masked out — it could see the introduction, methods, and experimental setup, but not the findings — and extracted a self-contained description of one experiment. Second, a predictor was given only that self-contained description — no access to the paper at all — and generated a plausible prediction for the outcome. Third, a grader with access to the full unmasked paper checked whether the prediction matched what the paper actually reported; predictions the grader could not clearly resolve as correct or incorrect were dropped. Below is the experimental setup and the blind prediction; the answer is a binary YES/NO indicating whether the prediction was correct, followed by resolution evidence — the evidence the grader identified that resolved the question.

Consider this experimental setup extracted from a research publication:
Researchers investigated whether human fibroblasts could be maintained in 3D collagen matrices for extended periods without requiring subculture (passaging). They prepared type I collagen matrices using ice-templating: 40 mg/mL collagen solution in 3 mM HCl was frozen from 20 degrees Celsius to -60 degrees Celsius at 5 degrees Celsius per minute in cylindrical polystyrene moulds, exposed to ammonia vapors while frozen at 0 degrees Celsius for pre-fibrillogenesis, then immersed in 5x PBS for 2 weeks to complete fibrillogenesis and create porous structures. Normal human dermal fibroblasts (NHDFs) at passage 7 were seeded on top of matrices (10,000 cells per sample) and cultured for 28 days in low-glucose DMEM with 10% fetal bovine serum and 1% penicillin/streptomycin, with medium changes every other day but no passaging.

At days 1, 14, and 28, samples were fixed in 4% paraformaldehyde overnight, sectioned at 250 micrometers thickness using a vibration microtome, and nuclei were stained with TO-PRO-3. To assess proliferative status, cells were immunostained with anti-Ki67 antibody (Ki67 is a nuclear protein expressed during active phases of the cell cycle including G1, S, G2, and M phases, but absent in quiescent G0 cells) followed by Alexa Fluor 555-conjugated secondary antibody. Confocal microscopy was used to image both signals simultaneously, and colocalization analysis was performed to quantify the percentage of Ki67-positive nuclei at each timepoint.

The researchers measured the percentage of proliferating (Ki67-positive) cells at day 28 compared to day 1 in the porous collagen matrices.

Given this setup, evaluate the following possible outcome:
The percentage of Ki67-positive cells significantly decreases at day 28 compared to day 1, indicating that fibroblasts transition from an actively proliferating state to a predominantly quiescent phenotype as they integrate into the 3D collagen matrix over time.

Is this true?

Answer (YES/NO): NO